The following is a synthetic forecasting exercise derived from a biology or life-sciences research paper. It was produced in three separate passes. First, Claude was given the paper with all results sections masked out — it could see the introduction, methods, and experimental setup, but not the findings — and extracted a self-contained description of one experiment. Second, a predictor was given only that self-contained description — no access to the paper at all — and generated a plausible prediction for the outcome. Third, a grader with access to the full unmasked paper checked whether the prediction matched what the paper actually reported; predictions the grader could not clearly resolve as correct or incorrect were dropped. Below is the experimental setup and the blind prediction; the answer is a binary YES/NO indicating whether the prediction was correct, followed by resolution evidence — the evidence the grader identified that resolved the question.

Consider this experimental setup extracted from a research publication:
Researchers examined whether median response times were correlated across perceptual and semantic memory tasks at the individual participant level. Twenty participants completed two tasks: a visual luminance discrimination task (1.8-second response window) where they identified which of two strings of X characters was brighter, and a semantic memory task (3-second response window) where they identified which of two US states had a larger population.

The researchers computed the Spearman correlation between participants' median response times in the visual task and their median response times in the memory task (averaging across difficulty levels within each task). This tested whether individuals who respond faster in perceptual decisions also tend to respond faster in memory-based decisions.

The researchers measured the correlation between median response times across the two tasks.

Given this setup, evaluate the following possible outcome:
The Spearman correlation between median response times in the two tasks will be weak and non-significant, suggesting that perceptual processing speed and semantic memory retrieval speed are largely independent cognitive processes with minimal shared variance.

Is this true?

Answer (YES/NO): NO